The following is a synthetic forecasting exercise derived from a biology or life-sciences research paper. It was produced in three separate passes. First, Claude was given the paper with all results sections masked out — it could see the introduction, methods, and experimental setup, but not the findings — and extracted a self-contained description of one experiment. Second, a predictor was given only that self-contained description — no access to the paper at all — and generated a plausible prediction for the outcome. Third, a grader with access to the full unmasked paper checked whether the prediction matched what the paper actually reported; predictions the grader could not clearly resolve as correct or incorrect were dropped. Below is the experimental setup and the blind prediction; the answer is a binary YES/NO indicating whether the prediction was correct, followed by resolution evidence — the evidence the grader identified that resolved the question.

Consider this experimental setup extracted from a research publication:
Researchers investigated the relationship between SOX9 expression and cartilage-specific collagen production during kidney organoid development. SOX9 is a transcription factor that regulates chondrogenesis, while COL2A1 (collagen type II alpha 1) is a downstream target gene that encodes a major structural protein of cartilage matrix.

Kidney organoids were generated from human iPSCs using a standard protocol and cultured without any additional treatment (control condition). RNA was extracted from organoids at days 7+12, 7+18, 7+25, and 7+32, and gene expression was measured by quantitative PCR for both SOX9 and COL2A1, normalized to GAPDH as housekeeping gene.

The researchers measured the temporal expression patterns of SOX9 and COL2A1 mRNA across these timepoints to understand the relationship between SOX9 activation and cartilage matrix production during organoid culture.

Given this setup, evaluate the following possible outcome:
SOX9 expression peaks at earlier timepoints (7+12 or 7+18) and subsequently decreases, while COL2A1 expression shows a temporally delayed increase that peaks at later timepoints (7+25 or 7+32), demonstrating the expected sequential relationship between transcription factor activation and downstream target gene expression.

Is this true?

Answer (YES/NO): NO